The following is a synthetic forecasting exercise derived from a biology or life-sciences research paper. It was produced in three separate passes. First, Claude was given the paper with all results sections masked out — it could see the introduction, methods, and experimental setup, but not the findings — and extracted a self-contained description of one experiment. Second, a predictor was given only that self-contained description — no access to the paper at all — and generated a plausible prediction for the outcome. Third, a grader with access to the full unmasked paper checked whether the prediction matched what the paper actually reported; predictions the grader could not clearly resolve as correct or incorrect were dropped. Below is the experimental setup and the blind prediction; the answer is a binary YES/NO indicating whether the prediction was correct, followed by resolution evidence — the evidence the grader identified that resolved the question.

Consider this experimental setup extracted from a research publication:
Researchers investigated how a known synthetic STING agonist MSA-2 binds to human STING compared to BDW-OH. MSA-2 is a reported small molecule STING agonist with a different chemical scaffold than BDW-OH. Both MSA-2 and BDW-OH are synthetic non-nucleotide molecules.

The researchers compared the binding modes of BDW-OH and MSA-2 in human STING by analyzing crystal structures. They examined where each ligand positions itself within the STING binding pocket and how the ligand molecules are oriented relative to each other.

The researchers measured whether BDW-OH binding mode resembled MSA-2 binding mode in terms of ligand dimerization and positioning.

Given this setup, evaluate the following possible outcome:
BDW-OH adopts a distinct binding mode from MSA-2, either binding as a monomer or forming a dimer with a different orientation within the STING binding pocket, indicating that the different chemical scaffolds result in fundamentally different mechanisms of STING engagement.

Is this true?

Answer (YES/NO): NO